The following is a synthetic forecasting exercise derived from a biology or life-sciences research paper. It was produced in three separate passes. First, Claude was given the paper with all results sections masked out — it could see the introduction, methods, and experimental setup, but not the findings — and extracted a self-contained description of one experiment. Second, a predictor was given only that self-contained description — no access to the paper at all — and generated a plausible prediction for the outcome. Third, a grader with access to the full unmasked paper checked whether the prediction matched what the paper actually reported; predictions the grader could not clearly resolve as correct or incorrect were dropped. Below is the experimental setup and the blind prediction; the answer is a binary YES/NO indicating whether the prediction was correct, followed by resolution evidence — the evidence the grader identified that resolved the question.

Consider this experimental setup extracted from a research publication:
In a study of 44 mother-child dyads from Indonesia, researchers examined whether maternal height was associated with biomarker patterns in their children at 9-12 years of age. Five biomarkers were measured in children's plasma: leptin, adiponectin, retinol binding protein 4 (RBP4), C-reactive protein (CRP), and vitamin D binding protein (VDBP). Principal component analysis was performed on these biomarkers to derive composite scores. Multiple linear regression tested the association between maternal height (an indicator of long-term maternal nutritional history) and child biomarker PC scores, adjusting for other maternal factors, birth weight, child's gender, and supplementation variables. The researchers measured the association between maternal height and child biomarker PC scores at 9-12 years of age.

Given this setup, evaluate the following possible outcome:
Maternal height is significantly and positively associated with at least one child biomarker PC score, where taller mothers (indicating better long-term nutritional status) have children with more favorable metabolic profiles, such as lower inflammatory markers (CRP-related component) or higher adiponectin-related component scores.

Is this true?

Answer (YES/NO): NO